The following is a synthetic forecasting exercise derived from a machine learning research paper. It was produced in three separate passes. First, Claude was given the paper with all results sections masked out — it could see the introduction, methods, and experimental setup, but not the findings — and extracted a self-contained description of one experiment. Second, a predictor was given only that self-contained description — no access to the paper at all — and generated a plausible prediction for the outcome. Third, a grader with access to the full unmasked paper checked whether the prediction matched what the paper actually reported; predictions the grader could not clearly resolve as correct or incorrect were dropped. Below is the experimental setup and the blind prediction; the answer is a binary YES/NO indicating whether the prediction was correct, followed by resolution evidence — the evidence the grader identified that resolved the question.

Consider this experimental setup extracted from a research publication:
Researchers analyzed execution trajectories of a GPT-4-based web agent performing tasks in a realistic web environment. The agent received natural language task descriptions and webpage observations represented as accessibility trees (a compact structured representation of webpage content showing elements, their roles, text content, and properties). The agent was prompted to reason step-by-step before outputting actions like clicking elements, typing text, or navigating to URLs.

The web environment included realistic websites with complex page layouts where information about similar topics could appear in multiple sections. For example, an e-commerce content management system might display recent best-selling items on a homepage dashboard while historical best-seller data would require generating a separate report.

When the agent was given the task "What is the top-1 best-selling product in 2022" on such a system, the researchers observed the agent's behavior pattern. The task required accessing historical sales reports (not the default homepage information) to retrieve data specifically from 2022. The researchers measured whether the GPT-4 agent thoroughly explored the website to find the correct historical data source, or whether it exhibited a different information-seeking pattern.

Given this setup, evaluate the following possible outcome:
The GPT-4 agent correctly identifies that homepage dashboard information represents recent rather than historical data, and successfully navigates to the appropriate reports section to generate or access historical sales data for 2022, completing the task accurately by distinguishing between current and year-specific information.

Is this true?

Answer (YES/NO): NO